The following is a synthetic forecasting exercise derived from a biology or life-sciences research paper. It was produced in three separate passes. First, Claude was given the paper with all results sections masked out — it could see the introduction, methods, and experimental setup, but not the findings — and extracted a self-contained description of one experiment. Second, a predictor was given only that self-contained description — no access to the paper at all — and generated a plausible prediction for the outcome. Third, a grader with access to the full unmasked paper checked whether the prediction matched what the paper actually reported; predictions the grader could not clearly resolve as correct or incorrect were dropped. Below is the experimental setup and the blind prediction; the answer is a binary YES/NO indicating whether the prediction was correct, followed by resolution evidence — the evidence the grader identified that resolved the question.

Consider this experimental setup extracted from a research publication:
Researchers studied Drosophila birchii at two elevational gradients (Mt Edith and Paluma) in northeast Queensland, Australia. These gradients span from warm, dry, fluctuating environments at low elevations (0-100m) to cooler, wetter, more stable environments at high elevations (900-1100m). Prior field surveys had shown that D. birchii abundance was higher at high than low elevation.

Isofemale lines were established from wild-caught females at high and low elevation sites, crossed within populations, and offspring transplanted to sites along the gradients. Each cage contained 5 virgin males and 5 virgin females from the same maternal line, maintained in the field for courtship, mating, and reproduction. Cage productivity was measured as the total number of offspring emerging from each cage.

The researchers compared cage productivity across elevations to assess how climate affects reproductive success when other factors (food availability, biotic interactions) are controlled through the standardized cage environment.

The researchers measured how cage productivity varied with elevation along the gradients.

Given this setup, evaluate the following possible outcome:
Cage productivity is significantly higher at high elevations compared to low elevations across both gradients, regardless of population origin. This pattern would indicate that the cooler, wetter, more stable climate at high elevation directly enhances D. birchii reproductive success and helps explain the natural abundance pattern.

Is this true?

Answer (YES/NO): NO